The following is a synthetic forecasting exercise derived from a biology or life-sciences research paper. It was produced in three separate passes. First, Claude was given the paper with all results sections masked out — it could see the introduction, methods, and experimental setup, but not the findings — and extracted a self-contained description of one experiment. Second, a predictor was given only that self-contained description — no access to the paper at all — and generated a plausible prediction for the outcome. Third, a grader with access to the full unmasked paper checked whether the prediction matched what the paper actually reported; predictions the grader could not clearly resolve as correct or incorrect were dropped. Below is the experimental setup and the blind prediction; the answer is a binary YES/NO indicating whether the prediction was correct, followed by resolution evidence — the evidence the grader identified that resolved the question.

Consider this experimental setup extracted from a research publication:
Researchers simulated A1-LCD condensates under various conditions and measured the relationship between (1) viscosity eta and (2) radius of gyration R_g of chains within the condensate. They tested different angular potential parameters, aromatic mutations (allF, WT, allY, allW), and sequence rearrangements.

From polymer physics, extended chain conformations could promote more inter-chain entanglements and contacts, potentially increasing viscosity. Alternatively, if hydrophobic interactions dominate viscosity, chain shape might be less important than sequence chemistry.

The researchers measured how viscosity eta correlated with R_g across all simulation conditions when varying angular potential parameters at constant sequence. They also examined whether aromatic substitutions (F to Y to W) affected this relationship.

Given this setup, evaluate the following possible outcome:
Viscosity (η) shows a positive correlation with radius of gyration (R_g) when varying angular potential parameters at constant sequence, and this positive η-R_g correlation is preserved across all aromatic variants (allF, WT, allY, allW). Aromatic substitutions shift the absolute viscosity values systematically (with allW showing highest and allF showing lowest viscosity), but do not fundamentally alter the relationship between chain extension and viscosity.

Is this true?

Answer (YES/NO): NO